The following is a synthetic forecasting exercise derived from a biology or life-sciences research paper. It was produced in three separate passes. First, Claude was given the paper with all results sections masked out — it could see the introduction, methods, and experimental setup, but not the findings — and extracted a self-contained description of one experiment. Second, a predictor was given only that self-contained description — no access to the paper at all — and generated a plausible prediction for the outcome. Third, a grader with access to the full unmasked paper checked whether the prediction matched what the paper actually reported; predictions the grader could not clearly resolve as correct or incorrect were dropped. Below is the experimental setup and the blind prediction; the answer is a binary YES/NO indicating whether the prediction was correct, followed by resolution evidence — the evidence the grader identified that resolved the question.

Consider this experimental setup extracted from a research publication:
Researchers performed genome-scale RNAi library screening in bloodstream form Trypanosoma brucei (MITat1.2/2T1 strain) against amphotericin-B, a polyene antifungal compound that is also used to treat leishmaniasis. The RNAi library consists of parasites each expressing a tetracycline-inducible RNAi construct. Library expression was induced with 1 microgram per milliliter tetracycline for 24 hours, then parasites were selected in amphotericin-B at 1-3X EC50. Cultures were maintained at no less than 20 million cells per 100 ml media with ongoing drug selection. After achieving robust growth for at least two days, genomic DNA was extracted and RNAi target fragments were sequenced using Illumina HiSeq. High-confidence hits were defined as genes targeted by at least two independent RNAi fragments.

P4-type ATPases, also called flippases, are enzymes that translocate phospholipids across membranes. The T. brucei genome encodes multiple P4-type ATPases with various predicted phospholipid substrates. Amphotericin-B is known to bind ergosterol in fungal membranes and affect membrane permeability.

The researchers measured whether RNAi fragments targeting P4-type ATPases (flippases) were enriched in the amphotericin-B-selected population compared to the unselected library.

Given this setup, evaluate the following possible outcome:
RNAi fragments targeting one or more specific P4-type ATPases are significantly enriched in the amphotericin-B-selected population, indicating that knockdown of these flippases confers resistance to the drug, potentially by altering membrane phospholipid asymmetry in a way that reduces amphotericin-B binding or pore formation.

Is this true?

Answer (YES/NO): YES